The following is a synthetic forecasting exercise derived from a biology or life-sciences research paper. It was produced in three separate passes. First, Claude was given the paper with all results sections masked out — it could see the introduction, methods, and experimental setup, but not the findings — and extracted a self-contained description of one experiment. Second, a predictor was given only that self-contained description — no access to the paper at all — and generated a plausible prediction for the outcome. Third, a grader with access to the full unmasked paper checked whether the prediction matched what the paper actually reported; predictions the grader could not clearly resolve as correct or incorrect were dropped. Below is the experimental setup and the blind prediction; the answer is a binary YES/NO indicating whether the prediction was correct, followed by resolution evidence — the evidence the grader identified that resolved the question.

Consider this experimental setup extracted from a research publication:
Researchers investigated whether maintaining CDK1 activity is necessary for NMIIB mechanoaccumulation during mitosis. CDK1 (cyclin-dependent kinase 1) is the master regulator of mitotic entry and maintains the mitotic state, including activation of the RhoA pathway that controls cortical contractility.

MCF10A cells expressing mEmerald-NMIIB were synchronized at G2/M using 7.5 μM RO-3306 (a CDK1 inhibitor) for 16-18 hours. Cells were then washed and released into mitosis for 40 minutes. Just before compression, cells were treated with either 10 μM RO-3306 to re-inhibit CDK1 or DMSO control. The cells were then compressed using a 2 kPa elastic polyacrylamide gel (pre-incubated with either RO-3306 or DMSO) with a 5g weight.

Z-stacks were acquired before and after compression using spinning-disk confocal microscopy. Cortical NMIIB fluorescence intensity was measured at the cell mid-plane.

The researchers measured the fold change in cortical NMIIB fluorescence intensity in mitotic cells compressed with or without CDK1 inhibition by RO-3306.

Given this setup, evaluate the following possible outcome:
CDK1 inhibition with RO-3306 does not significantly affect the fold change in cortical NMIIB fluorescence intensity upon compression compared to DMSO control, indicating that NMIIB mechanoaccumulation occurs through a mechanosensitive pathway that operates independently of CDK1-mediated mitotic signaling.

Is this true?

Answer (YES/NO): NO